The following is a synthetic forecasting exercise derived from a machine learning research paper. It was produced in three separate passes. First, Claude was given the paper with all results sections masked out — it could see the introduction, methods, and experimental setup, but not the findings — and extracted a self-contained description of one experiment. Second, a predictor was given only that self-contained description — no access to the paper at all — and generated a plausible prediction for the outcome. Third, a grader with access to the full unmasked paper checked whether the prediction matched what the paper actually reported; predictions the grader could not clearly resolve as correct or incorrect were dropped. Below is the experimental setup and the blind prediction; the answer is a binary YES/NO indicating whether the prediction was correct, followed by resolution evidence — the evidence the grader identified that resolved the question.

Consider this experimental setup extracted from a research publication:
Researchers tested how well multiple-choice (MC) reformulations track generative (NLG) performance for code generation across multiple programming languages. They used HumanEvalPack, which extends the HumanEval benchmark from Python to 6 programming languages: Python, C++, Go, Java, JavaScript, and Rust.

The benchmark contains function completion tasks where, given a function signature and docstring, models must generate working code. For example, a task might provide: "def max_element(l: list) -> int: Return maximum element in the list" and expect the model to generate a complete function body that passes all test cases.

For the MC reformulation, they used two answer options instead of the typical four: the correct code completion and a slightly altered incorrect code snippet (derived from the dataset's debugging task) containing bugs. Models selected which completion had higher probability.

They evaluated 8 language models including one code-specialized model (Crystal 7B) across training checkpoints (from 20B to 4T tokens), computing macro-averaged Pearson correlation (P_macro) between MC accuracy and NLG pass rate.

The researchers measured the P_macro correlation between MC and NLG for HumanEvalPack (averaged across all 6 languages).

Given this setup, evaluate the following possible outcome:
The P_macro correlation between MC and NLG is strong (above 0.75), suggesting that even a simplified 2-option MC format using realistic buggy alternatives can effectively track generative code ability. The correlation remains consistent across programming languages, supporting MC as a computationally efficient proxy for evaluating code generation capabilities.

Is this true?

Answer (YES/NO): YES